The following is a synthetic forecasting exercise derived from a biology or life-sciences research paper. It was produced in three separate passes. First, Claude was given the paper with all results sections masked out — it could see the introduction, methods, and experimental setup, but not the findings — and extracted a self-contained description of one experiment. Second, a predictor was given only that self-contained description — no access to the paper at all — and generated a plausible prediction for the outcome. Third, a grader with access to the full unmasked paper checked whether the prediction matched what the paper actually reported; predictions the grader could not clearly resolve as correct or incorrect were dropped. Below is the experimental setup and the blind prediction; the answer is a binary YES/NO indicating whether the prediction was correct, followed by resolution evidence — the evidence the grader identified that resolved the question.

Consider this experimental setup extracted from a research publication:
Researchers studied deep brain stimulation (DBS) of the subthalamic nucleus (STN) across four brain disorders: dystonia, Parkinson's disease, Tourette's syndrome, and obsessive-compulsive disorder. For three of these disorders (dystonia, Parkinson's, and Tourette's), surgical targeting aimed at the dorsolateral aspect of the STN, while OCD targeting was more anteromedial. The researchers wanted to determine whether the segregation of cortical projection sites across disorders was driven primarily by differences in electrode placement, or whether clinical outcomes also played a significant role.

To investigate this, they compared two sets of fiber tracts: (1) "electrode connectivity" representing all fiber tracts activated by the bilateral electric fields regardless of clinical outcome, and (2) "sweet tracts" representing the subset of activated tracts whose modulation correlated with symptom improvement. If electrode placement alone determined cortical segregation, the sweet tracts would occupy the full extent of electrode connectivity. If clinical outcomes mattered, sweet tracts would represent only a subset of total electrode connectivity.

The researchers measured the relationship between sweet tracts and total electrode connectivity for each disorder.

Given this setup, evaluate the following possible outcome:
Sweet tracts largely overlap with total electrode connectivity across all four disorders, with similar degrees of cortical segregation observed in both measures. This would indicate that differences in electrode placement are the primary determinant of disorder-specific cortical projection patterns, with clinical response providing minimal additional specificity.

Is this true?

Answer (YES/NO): NO